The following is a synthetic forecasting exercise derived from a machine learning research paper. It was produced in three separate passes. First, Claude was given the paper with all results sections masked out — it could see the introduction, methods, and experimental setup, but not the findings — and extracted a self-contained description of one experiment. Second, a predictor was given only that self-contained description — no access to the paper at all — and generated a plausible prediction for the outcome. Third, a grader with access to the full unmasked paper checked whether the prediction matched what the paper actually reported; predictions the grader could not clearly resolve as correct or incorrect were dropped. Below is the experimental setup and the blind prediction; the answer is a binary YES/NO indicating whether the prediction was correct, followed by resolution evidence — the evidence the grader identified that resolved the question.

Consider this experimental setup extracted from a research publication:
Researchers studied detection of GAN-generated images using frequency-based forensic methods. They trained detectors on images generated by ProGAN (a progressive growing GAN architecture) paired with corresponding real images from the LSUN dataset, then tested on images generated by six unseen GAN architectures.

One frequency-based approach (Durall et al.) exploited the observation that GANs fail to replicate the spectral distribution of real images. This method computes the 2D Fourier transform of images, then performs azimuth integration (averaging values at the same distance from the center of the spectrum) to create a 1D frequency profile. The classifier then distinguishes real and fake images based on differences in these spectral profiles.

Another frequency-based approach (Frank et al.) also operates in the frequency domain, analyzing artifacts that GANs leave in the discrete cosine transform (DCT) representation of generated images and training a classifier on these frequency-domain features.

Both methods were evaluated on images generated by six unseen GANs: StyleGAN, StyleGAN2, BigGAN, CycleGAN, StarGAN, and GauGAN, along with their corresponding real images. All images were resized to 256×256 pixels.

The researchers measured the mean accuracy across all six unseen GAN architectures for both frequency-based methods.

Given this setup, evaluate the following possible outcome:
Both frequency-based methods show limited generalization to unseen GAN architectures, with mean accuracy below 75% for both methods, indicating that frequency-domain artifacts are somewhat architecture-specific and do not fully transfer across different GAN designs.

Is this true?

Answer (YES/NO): NO